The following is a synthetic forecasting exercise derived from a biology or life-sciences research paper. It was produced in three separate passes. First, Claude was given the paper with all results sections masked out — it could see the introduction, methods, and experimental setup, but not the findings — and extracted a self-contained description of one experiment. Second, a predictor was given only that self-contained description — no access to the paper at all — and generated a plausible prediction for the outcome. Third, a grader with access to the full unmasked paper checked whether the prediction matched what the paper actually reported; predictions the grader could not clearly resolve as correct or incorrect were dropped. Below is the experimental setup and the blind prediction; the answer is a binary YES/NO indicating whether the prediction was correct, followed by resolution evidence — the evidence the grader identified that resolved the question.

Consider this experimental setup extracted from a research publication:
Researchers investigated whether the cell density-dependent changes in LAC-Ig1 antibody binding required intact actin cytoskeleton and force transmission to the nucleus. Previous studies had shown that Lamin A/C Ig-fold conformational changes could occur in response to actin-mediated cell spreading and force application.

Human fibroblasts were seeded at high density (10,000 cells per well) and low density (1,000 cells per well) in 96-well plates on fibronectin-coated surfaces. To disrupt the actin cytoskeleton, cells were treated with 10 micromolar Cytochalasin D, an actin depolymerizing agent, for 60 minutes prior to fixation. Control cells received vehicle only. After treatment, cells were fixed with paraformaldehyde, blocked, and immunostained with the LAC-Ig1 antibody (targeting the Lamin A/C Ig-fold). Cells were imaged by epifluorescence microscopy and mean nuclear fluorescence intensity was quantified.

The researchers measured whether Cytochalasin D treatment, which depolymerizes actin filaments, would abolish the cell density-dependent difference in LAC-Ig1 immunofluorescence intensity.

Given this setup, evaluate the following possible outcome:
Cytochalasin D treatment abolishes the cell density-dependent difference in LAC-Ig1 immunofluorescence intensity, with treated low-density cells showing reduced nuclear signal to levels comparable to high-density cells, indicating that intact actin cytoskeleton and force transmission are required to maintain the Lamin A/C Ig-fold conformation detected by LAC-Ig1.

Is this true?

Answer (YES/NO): NO